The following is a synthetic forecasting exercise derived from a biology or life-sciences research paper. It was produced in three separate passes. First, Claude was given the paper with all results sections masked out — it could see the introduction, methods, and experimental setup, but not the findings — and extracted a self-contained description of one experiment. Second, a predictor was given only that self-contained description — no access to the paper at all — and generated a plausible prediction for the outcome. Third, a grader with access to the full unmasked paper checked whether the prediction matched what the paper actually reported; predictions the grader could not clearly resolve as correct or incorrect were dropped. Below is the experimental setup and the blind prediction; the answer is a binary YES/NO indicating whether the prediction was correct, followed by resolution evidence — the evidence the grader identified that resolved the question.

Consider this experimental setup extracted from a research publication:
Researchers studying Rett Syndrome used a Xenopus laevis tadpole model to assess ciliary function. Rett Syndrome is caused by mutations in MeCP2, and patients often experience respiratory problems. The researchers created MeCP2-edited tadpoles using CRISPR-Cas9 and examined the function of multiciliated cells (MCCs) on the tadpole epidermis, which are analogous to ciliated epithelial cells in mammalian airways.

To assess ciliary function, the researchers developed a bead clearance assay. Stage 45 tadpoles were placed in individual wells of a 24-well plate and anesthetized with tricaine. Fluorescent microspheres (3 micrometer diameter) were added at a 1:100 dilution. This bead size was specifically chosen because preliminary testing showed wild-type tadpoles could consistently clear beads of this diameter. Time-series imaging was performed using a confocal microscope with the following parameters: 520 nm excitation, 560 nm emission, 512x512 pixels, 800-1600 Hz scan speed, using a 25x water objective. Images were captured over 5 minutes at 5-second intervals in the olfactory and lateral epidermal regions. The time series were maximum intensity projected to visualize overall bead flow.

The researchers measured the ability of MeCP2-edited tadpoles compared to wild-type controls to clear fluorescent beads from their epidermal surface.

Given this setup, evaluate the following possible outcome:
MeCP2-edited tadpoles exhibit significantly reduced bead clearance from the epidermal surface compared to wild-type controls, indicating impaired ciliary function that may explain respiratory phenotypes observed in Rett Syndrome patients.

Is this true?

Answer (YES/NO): YES